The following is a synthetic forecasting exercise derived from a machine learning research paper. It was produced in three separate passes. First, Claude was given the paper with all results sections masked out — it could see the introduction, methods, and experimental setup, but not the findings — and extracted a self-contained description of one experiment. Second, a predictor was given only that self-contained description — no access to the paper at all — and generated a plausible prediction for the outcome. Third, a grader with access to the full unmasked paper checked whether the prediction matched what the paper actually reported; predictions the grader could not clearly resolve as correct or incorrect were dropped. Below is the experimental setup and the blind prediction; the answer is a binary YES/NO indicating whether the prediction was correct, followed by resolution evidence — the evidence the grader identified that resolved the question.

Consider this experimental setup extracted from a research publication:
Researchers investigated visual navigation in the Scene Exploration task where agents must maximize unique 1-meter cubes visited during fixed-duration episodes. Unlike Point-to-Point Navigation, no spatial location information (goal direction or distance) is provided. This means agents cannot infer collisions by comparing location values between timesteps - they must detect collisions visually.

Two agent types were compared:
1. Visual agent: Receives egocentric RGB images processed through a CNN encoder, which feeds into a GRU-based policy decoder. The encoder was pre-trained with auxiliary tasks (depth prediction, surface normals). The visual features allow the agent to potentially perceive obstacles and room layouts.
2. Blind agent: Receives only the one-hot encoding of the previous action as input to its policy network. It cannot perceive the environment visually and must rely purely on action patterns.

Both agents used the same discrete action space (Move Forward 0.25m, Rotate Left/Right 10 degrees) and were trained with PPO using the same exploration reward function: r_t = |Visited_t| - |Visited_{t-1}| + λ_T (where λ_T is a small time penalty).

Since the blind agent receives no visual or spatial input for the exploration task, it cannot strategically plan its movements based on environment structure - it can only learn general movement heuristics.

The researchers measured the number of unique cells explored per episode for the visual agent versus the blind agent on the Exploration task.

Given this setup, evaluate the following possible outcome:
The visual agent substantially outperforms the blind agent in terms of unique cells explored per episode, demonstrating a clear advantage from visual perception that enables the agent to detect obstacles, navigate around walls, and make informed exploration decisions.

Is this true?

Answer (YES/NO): YES